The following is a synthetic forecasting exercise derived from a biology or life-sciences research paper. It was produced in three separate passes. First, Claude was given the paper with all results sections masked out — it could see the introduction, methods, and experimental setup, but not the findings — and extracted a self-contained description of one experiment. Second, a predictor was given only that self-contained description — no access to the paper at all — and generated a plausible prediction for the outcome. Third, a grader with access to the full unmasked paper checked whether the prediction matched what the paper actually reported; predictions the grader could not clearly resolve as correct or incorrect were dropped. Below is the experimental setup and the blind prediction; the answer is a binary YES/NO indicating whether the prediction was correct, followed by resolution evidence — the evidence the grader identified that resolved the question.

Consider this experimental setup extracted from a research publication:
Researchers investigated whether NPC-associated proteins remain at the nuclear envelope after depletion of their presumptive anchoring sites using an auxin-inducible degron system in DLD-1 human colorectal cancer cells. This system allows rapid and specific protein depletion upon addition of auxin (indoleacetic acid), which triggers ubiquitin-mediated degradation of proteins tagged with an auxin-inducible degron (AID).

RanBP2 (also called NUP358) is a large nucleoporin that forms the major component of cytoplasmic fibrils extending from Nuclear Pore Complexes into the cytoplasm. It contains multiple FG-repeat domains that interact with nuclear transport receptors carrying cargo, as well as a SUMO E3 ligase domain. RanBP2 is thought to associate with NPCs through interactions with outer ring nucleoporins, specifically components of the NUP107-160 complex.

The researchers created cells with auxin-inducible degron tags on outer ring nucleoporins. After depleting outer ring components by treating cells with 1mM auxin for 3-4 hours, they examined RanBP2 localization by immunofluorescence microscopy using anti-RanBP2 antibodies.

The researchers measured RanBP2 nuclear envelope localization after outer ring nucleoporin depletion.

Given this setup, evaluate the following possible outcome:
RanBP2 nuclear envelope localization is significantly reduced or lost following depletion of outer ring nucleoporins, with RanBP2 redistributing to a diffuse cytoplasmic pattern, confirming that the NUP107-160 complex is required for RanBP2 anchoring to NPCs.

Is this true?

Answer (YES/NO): YES